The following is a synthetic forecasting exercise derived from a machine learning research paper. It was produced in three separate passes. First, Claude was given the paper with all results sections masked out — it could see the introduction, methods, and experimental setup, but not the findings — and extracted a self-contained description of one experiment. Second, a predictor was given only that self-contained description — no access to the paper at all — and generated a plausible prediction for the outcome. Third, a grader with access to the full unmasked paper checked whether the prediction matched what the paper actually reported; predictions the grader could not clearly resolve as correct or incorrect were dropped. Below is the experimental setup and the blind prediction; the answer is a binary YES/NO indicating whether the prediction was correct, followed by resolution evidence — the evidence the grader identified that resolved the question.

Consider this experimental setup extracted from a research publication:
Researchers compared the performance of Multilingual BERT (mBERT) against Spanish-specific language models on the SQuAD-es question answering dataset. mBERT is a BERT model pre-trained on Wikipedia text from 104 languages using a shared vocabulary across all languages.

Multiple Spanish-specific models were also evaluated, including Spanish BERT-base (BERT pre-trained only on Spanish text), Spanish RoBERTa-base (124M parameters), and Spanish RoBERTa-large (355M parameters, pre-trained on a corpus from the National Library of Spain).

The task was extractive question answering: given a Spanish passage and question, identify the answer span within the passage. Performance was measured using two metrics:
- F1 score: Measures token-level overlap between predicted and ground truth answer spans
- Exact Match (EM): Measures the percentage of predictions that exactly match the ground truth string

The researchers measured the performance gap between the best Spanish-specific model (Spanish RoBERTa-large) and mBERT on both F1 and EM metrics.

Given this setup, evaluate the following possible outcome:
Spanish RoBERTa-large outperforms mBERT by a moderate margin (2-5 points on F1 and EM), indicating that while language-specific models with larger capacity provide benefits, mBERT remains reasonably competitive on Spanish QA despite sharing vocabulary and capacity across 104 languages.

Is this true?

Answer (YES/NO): NO